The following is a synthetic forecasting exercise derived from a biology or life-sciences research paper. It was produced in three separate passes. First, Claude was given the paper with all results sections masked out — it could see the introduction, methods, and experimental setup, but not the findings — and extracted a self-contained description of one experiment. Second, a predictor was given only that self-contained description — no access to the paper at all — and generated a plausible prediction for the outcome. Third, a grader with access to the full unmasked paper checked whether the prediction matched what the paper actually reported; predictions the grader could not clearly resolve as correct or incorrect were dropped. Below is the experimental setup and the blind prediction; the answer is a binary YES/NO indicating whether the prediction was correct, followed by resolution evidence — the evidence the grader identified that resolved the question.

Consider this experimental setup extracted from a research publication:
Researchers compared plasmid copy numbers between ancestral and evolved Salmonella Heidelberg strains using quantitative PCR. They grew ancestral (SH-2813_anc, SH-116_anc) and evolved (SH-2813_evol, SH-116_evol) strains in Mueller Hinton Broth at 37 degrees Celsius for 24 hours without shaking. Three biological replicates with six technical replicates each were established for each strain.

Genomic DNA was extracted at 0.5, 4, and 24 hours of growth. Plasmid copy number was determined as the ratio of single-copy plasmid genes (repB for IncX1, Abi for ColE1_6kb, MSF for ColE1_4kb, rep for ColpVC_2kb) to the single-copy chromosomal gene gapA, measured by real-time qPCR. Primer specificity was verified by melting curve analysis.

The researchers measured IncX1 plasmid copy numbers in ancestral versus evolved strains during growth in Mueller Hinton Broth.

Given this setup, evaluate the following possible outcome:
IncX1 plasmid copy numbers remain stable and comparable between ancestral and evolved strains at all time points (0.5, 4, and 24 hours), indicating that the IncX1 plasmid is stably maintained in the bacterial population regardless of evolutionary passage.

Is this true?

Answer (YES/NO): NO